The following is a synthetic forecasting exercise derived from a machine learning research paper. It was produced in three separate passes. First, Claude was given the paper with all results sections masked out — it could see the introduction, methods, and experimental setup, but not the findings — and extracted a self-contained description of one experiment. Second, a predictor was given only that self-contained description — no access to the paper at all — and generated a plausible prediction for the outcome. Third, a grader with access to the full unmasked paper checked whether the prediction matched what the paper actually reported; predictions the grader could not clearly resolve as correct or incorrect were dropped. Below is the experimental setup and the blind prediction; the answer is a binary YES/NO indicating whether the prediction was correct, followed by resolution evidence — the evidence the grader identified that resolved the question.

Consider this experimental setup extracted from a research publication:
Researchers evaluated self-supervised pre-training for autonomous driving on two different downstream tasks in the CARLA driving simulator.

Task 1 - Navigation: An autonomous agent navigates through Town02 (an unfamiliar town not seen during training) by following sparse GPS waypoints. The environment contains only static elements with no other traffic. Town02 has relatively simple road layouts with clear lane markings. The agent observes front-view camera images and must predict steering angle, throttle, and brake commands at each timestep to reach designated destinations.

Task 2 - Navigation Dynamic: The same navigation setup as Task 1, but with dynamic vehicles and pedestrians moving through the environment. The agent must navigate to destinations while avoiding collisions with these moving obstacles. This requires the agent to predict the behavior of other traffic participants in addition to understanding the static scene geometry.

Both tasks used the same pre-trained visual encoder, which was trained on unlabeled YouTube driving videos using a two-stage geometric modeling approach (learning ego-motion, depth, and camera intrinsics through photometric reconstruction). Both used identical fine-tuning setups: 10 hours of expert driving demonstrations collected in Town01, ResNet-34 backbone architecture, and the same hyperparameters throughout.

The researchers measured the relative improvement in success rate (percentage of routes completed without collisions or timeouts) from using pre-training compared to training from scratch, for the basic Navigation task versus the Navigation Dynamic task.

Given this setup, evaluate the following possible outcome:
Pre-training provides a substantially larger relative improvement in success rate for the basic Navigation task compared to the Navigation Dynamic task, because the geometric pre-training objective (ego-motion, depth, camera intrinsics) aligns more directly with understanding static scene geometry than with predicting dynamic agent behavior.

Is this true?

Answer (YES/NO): NO